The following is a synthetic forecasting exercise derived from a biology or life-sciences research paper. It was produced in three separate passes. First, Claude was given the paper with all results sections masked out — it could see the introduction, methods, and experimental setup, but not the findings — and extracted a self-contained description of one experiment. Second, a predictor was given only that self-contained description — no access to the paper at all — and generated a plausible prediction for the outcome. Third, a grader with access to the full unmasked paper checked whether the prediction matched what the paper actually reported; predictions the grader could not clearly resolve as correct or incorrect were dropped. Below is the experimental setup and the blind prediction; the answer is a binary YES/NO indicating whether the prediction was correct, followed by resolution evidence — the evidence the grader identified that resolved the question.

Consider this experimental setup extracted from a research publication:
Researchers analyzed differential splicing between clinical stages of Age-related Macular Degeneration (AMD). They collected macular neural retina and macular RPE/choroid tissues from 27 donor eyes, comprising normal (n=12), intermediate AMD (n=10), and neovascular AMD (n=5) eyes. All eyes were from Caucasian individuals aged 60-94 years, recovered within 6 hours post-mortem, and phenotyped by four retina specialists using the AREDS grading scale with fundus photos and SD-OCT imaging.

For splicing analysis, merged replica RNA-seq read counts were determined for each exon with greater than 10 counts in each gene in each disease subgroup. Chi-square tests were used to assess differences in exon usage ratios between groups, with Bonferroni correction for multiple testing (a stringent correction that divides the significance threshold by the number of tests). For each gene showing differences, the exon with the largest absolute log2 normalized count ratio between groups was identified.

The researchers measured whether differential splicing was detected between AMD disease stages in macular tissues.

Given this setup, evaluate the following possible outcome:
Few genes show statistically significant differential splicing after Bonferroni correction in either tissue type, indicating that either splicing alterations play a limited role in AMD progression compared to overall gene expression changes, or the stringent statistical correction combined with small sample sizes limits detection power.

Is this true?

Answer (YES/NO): NO